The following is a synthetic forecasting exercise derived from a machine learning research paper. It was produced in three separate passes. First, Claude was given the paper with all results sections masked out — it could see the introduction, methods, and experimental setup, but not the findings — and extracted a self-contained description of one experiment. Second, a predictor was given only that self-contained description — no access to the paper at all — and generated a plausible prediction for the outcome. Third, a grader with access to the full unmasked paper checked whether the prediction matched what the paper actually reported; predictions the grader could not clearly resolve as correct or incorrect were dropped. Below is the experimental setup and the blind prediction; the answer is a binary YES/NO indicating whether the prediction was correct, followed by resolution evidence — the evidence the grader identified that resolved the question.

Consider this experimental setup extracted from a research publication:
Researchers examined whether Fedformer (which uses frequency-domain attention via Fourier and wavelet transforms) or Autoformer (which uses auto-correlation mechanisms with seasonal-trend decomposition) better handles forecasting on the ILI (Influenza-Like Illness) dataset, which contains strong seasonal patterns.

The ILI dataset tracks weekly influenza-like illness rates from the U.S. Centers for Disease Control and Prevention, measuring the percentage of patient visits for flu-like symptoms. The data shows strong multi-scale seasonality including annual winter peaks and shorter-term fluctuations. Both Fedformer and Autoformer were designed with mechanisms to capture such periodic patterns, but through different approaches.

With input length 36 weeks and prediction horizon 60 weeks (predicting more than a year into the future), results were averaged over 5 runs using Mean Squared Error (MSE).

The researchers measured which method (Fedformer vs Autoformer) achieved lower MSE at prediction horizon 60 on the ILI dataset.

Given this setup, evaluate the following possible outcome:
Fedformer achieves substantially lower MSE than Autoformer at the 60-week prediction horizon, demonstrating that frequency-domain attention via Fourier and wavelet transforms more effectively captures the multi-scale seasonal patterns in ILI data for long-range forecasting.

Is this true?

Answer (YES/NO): NO